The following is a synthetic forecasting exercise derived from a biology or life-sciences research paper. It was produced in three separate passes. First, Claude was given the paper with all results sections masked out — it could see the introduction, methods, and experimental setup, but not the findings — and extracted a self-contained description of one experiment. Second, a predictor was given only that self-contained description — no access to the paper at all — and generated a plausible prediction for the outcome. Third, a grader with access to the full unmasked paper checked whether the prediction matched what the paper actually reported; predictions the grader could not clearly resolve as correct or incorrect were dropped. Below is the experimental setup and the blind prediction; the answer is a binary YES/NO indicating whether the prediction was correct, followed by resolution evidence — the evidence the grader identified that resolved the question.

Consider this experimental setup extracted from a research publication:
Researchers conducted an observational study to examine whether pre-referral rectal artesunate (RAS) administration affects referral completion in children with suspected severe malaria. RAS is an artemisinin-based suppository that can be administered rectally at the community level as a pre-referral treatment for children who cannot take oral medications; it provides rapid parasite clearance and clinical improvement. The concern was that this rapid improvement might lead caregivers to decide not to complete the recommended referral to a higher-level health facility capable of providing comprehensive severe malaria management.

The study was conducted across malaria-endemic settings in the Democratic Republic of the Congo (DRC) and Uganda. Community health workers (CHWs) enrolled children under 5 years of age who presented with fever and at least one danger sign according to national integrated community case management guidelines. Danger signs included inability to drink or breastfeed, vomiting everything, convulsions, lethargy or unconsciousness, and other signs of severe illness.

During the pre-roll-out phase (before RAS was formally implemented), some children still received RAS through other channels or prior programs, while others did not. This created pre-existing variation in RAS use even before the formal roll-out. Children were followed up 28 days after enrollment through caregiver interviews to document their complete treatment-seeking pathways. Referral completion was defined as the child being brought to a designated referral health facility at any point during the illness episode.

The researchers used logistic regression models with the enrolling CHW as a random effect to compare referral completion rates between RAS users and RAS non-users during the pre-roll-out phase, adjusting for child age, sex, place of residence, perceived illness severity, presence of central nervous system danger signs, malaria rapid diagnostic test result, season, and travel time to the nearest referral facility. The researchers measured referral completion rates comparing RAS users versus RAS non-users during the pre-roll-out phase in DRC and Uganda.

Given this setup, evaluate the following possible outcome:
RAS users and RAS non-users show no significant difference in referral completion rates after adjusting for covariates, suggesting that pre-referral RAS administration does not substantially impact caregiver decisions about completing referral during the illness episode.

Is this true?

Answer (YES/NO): NO